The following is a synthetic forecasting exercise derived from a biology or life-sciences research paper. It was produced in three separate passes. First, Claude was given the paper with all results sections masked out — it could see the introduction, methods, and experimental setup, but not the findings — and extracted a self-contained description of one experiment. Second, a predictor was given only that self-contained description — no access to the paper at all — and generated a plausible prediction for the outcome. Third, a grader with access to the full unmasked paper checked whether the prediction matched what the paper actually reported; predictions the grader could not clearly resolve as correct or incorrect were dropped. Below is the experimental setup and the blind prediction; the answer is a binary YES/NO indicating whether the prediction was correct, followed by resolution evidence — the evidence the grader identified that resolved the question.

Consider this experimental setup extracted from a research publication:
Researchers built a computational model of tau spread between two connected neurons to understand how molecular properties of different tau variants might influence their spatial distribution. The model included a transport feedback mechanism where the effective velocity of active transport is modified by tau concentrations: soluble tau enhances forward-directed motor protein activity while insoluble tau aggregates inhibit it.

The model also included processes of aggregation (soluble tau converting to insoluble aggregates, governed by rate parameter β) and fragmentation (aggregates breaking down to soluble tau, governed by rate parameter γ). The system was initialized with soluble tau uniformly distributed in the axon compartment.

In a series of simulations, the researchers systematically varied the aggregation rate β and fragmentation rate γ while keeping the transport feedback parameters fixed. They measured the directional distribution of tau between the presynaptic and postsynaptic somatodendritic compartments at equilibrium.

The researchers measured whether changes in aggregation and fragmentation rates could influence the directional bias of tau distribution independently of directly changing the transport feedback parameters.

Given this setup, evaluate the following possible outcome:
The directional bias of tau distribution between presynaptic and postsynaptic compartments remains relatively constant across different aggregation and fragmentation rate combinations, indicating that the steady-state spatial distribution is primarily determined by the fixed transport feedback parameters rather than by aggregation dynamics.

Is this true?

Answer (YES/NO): NO